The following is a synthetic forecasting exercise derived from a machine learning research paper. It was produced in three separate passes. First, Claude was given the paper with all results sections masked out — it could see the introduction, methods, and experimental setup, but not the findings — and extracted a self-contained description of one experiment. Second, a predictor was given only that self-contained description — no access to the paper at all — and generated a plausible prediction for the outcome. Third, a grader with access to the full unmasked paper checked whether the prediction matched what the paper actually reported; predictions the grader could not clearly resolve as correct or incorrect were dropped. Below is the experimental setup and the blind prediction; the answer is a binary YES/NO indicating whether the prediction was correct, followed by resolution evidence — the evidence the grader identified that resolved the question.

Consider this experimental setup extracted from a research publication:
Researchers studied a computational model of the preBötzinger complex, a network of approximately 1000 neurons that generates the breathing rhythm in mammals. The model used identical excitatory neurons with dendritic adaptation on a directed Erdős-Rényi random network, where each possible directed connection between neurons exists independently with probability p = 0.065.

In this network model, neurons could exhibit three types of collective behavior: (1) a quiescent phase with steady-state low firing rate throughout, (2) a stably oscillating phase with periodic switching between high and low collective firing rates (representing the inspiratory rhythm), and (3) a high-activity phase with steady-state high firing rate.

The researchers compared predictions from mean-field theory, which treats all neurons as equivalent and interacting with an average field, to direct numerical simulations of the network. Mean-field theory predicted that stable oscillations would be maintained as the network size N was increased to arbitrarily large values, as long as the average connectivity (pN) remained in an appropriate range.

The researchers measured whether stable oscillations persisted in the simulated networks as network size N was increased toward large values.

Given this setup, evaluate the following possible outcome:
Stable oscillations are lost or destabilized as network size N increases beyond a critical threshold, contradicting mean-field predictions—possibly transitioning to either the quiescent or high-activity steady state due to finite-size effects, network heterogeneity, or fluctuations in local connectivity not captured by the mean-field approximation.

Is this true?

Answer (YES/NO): YES